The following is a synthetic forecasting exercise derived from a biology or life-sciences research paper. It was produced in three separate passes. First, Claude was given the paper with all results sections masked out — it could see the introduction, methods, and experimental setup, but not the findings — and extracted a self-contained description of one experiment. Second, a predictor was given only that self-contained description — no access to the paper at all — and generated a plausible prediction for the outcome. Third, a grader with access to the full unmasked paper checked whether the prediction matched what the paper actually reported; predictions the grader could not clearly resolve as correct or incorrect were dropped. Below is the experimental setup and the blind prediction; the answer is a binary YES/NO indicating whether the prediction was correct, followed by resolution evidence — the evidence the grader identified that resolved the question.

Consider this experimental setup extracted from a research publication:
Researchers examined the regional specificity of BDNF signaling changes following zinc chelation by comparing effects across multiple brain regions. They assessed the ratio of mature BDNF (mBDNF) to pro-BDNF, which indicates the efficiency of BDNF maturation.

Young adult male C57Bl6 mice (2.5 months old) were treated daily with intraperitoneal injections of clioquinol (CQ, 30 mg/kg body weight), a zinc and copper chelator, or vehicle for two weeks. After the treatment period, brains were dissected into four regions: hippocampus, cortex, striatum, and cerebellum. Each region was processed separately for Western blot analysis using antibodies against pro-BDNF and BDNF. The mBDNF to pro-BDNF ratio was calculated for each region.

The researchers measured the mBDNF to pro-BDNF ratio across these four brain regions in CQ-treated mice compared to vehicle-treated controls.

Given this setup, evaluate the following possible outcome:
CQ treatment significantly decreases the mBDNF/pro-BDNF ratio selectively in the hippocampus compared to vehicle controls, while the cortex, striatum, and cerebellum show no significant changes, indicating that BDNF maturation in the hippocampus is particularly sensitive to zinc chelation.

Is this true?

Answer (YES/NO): NO